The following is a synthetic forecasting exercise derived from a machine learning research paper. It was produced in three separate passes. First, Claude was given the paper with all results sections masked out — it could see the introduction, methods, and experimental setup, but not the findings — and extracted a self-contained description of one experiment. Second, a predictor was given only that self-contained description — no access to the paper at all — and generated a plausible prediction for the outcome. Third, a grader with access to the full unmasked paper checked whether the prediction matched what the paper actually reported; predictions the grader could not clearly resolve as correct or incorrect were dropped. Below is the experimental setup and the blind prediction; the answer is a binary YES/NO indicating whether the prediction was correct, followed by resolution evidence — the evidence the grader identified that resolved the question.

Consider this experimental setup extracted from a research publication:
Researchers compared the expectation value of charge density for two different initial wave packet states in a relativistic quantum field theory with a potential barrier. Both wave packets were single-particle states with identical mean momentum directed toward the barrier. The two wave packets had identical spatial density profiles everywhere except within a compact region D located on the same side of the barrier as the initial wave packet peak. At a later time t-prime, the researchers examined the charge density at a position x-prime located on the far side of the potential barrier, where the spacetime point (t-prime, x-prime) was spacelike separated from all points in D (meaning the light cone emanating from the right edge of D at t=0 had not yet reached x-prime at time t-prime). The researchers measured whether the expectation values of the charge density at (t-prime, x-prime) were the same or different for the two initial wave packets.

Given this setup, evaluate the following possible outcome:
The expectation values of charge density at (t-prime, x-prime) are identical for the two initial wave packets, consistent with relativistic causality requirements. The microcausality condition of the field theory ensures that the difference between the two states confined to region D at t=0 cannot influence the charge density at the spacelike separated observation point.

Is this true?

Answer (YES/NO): YES